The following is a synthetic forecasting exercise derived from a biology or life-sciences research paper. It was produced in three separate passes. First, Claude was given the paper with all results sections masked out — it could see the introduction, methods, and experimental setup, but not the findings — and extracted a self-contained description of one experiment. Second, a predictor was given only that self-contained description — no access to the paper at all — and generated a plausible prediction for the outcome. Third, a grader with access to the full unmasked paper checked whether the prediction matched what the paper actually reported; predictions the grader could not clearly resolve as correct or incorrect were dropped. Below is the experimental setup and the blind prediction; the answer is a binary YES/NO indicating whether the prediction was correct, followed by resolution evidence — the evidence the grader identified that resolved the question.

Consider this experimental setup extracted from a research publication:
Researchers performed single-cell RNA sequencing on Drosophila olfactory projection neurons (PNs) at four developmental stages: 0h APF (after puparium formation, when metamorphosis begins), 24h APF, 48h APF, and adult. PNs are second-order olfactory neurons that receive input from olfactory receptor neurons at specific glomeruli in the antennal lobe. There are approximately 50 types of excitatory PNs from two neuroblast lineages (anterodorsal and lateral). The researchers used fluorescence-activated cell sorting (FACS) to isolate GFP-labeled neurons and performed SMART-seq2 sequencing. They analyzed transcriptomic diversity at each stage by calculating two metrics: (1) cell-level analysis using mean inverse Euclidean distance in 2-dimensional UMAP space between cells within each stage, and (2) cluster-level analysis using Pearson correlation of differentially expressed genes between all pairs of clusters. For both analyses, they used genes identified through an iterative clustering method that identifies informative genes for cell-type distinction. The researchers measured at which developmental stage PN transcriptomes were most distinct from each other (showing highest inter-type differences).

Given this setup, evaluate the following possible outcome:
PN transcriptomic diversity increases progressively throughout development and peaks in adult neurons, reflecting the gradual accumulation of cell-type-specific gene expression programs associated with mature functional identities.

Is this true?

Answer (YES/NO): NO